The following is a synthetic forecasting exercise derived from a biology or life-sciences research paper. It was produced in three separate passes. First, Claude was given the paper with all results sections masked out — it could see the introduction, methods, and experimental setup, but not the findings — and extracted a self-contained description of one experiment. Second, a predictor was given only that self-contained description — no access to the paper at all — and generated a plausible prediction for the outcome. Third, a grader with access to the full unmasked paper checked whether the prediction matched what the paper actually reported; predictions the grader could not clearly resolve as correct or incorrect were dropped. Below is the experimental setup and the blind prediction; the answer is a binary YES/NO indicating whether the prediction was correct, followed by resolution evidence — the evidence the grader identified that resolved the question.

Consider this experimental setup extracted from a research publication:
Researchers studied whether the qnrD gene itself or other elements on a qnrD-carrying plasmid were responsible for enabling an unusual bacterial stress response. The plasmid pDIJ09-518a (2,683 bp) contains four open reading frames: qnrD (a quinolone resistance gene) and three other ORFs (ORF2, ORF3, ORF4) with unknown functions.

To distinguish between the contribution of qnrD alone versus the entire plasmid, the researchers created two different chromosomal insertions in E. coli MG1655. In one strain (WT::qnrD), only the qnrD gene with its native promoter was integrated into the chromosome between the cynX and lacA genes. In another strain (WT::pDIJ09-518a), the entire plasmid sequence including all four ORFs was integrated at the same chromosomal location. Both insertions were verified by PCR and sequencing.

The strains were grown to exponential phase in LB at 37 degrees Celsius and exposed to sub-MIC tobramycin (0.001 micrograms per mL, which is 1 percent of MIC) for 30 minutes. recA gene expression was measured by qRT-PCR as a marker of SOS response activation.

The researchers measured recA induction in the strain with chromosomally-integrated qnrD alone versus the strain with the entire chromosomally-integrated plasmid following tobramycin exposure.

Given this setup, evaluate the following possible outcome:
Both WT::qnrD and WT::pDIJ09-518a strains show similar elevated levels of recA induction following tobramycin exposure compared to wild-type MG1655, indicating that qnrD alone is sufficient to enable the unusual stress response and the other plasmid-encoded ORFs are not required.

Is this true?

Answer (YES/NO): NO